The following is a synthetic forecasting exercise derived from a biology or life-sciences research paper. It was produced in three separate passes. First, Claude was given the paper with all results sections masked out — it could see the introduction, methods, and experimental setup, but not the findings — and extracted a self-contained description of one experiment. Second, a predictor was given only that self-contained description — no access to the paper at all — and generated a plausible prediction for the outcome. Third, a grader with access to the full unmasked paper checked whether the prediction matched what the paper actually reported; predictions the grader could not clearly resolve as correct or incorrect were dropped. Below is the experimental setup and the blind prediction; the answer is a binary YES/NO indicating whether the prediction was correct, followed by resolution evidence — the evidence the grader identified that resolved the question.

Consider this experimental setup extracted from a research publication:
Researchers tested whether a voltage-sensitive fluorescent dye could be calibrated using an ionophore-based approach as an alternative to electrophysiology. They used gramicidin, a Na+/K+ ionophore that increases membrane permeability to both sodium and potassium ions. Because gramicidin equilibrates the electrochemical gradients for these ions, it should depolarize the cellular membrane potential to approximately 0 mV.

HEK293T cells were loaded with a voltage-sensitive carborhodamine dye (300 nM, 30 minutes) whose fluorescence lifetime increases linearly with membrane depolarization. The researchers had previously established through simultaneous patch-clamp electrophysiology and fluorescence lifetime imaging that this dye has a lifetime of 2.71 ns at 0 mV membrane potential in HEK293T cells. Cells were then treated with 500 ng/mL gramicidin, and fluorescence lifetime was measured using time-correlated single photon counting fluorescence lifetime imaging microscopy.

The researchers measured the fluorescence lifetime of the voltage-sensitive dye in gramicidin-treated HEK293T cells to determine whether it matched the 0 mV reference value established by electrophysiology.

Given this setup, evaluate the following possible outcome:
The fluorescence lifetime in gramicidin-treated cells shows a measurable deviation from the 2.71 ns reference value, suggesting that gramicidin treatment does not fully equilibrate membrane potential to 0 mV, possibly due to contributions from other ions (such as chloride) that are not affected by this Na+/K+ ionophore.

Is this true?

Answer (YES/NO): NO